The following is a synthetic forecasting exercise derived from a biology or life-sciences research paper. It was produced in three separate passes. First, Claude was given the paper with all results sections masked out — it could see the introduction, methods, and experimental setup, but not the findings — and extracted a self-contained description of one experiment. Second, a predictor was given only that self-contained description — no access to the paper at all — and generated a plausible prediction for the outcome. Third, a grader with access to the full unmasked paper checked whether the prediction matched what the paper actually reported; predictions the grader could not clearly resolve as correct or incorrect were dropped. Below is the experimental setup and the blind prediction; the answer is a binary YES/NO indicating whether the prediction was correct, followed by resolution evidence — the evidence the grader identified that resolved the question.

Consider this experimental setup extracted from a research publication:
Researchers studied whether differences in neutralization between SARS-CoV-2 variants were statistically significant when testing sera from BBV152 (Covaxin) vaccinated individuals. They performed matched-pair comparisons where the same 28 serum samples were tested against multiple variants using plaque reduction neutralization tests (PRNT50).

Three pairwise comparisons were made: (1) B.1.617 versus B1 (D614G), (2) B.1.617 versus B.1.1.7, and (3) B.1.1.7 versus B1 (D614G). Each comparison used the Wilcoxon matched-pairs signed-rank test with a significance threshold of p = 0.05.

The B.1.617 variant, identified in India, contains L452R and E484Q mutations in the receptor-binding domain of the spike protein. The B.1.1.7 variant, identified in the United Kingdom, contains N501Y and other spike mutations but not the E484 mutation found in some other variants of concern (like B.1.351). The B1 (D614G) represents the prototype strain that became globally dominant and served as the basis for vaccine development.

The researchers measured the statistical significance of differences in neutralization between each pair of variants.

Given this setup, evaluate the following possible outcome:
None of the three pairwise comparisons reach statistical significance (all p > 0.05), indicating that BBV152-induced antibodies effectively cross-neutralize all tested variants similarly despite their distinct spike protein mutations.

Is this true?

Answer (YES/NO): NO